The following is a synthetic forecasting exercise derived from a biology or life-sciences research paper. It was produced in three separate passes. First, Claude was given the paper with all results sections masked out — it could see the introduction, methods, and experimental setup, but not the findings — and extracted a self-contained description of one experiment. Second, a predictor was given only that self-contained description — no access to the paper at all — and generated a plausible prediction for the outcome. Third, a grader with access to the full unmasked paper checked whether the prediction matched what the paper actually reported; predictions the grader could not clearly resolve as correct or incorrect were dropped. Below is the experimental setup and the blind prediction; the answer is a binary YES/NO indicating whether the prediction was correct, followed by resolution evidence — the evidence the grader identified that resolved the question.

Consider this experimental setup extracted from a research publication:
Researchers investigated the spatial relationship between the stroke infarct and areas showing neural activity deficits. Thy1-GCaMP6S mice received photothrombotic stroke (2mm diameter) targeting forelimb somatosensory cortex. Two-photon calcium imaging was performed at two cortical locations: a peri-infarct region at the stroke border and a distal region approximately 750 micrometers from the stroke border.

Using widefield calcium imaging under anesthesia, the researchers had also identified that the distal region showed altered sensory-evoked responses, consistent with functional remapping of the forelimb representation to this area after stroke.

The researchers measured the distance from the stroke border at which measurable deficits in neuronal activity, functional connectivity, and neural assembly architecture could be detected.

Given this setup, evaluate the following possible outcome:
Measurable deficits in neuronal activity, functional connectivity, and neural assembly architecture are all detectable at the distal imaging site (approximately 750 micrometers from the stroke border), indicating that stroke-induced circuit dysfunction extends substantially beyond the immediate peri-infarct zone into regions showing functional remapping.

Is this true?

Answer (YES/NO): NO